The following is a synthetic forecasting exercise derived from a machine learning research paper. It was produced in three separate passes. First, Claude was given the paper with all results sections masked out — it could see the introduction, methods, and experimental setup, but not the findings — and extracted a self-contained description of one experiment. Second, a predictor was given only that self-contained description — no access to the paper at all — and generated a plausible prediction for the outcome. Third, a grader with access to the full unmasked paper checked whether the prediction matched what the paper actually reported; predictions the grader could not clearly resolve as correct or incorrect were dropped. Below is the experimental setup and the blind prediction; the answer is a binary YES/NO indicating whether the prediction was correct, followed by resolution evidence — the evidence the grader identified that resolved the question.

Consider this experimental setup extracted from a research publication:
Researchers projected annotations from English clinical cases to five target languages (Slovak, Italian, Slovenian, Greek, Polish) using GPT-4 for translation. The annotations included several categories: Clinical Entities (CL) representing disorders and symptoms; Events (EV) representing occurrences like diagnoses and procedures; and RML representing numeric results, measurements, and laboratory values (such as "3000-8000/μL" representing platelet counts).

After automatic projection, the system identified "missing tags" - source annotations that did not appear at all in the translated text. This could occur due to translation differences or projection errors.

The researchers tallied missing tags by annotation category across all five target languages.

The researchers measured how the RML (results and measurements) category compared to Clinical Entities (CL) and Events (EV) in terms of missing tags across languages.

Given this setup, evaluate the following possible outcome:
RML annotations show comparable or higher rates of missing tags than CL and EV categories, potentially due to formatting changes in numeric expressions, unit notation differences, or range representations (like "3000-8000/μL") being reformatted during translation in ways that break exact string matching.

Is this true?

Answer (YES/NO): NO